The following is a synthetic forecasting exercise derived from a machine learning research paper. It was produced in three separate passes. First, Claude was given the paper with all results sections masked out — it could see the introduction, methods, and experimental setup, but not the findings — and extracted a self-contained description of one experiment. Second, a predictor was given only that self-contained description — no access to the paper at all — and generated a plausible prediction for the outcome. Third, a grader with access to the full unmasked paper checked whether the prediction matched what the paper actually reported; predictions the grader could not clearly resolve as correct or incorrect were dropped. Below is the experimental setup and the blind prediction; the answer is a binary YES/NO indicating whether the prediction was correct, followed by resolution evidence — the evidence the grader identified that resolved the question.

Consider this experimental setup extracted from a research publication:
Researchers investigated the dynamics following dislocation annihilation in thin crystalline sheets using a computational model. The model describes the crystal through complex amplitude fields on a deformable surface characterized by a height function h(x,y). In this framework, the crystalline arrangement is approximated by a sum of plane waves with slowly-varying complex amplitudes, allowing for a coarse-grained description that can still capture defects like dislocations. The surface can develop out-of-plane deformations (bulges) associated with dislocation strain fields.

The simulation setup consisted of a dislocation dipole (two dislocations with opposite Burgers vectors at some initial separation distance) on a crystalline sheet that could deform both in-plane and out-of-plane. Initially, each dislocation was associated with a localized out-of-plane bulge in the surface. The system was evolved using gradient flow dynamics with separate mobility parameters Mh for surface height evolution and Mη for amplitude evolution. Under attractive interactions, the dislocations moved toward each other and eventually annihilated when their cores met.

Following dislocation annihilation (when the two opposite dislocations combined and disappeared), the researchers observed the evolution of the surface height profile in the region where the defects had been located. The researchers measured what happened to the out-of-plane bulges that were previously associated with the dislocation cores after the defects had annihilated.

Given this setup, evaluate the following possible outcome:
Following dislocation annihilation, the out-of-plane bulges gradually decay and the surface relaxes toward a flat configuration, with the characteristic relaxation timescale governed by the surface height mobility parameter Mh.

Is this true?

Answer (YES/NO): YES